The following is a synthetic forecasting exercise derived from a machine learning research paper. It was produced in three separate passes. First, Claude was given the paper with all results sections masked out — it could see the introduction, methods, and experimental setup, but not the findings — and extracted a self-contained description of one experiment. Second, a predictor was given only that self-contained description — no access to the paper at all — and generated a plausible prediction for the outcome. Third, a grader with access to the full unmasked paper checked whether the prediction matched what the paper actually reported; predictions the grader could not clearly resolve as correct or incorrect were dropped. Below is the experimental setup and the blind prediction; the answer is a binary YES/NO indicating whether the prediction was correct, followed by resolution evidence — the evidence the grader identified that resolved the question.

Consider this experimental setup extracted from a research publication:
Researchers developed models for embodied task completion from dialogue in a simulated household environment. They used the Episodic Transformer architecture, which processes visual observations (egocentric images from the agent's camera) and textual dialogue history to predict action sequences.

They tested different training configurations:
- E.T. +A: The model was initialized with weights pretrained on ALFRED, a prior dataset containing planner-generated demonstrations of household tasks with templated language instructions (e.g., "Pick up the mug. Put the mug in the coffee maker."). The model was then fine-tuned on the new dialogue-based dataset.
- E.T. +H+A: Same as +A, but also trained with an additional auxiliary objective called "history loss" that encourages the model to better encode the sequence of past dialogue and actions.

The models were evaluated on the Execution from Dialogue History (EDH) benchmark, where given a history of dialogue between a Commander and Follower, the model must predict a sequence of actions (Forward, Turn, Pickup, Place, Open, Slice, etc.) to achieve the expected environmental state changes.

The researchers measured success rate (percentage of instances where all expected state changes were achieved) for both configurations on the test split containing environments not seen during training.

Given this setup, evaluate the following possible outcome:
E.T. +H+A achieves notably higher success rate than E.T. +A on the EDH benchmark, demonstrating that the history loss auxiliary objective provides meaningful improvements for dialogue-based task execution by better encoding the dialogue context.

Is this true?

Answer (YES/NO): NO